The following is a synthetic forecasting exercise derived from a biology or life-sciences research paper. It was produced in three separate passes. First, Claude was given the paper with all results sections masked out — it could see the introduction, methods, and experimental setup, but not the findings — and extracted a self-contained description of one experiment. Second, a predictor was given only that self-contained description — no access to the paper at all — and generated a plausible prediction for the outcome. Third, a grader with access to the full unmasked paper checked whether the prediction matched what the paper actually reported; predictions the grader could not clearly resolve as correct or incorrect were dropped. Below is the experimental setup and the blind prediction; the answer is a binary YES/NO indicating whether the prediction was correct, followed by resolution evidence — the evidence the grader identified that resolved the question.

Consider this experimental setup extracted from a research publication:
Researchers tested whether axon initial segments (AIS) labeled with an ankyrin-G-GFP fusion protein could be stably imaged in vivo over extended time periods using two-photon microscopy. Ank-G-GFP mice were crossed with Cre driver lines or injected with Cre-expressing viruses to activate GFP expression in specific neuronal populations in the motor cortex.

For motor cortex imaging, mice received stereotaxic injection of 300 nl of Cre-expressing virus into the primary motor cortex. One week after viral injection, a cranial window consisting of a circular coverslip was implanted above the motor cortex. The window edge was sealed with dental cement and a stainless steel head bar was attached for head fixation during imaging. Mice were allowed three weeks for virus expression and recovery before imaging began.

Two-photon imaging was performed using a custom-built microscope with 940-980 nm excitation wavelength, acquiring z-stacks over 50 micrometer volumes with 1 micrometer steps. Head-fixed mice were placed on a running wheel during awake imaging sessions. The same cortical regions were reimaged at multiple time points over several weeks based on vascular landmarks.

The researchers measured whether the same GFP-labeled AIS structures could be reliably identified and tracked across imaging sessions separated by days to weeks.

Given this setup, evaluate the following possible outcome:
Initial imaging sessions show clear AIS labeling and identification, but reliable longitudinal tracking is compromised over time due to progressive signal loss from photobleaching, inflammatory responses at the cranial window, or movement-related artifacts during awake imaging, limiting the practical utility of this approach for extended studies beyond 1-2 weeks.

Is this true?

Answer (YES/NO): NO